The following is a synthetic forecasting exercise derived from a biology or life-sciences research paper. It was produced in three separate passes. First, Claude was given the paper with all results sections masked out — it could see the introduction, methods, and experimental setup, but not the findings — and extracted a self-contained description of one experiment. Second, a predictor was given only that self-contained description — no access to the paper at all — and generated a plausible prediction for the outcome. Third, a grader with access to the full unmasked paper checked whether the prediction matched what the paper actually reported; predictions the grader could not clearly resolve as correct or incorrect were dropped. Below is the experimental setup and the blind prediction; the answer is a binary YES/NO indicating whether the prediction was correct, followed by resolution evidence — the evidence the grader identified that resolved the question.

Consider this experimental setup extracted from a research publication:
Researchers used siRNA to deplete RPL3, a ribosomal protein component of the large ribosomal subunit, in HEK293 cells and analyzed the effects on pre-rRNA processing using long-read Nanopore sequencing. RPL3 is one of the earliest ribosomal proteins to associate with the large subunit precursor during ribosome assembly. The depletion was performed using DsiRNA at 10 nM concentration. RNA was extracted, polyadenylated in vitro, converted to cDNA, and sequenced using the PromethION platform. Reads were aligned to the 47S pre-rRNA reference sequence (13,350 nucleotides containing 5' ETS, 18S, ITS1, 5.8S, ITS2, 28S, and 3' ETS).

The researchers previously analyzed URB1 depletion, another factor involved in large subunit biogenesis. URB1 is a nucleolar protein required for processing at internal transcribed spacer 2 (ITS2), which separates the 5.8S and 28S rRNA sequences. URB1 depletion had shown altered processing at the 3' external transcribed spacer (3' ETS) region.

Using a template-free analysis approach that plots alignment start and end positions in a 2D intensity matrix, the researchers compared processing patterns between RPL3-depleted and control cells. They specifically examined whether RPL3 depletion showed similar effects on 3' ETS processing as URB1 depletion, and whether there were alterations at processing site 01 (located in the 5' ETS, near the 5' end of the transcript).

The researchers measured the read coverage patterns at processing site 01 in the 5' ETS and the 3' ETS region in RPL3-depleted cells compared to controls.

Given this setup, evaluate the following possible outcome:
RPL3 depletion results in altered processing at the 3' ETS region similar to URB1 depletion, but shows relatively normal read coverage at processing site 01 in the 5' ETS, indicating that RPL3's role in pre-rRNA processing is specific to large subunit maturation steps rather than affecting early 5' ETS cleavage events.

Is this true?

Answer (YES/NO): NO